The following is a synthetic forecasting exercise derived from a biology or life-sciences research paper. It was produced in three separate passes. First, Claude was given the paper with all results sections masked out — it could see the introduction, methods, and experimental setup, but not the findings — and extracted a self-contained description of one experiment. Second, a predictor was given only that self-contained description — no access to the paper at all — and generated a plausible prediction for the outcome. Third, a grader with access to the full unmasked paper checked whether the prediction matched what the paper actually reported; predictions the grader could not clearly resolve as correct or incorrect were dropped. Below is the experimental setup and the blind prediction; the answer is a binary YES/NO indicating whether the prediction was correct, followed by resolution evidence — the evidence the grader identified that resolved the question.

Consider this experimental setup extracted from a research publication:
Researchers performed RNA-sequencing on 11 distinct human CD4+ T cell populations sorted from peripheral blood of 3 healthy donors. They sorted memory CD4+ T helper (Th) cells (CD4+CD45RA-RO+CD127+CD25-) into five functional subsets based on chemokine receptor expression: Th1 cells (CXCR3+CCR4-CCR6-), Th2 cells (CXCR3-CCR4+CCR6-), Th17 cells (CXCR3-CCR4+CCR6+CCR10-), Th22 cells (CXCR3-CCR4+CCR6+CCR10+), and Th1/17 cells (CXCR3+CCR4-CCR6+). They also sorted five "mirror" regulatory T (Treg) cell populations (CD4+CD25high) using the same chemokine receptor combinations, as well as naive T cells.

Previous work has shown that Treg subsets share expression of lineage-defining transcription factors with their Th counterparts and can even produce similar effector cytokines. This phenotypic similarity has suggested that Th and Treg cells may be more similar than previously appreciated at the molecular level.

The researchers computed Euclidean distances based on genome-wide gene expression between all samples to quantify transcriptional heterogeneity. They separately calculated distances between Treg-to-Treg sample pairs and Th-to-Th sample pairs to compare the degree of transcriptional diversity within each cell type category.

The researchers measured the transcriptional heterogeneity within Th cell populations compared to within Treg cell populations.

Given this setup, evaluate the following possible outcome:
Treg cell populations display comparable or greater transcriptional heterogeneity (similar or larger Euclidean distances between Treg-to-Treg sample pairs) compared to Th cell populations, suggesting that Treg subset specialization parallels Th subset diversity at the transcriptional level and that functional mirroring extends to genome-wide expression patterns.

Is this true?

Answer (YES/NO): NO